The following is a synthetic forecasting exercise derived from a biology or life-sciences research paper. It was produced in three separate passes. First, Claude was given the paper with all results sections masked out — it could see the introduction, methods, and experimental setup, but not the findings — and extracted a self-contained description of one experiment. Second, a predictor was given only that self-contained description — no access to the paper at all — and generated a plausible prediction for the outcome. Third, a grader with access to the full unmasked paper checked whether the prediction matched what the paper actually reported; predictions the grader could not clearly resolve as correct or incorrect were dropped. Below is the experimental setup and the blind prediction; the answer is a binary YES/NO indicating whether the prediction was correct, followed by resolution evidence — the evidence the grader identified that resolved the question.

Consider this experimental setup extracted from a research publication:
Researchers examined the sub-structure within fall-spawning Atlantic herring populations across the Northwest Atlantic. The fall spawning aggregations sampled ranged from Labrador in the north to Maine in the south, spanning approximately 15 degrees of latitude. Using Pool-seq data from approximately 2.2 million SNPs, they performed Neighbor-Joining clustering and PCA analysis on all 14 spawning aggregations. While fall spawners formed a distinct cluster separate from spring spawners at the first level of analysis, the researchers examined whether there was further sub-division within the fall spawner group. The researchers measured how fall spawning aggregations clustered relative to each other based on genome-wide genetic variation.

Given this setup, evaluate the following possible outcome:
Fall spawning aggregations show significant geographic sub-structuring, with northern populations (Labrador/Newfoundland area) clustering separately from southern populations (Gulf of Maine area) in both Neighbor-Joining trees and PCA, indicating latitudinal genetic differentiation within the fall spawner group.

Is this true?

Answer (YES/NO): YES